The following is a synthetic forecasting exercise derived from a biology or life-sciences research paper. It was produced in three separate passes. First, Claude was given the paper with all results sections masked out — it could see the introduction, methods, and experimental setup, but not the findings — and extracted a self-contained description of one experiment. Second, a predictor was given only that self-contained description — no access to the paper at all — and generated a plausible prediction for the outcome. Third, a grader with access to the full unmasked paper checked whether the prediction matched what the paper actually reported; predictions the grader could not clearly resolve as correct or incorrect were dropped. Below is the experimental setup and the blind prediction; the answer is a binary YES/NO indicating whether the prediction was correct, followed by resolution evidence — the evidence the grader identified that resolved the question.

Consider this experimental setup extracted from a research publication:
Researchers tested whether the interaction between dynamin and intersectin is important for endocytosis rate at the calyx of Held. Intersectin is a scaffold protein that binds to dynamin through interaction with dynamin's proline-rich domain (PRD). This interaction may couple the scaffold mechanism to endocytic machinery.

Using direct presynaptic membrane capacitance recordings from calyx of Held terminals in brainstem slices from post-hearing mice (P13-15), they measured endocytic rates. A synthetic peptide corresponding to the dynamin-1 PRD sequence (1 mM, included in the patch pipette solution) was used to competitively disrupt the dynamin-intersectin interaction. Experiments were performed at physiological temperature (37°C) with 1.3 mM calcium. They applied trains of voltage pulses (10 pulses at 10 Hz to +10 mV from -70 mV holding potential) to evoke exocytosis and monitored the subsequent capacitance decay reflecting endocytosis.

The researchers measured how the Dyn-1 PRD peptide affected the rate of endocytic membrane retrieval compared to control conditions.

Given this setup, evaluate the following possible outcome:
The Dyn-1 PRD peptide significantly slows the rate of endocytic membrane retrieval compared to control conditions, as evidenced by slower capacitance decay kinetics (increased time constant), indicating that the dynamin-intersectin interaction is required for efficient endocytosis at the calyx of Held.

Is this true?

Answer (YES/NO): YES